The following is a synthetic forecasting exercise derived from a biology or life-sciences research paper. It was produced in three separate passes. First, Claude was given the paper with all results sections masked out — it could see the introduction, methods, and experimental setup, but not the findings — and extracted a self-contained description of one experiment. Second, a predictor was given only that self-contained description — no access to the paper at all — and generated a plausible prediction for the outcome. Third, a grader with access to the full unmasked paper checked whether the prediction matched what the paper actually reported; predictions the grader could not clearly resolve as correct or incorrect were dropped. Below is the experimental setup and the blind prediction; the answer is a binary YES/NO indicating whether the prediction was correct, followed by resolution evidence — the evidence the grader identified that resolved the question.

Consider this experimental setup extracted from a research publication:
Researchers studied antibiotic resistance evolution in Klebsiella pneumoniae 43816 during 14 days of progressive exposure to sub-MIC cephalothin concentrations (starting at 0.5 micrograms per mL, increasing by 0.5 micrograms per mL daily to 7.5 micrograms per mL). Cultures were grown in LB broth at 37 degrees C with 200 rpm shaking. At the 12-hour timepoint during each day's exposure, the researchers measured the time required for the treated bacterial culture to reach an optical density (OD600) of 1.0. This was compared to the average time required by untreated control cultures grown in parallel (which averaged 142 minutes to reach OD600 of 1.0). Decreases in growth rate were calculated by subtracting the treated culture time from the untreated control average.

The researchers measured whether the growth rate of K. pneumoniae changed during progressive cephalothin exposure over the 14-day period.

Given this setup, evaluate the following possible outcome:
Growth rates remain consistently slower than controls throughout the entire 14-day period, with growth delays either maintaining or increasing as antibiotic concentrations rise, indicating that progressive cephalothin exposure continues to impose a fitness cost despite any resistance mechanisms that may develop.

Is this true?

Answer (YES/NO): NO